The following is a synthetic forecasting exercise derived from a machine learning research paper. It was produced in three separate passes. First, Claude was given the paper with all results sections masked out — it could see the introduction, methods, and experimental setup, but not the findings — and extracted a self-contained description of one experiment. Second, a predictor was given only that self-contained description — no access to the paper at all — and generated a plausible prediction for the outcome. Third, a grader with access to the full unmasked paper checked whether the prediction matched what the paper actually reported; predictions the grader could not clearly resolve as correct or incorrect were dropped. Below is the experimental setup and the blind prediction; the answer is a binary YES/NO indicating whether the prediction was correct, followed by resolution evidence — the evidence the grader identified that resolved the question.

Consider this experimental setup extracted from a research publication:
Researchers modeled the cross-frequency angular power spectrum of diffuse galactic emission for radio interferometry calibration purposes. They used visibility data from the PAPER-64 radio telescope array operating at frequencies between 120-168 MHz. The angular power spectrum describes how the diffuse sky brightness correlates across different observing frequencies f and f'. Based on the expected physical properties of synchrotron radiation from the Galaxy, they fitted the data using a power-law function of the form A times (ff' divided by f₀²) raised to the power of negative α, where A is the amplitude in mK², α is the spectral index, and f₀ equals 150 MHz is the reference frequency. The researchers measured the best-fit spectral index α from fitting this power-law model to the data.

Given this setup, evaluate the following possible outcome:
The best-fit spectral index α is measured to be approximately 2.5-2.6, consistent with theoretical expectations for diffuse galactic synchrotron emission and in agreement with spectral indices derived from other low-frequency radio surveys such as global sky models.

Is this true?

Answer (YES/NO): NO